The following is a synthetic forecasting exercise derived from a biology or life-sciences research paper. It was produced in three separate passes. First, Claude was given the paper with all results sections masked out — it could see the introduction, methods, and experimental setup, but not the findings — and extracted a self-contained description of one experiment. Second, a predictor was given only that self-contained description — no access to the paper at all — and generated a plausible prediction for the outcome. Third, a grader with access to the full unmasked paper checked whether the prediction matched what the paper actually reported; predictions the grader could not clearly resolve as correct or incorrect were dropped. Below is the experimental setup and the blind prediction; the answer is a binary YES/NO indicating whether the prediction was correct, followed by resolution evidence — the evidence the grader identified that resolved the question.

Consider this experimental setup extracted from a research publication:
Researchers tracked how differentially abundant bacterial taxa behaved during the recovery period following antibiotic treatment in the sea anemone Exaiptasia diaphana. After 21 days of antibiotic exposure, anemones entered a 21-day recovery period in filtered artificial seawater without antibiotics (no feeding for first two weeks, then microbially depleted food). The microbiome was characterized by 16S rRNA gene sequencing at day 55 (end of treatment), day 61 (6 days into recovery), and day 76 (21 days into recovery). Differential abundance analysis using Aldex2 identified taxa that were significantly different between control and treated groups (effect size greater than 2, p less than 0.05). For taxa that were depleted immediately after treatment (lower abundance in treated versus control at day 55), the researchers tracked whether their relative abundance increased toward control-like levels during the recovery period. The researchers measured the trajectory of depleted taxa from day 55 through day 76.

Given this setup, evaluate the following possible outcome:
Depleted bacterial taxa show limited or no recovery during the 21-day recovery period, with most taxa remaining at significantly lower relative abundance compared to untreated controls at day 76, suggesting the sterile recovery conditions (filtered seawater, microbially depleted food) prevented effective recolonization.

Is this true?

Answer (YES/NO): YES